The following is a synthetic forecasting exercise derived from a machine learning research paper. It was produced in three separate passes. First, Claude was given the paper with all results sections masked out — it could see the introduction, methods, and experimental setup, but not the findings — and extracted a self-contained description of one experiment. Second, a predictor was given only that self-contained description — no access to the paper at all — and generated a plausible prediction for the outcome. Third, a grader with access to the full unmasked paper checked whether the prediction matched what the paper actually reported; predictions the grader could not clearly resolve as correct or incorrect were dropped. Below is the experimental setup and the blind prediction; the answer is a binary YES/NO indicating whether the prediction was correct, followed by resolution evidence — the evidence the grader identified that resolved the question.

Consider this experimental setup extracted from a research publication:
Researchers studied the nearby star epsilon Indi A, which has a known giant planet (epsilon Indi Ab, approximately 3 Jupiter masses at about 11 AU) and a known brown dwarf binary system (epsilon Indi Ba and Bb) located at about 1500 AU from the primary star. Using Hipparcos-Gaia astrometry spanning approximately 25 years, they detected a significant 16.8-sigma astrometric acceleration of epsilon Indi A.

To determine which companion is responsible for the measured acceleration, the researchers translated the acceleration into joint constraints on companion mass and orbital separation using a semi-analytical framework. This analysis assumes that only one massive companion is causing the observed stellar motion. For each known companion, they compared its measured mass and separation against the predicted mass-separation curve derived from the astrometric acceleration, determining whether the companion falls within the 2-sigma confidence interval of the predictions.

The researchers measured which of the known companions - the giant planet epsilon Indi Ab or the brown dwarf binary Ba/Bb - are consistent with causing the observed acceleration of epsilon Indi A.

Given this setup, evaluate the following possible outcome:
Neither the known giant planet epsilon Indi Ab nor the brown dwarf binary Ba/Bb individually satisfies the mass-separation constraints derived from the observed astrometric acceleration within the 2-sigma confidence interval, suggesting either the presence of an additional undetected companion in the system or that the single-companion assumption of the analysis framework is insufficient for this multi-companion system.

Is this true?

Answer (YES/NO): NO